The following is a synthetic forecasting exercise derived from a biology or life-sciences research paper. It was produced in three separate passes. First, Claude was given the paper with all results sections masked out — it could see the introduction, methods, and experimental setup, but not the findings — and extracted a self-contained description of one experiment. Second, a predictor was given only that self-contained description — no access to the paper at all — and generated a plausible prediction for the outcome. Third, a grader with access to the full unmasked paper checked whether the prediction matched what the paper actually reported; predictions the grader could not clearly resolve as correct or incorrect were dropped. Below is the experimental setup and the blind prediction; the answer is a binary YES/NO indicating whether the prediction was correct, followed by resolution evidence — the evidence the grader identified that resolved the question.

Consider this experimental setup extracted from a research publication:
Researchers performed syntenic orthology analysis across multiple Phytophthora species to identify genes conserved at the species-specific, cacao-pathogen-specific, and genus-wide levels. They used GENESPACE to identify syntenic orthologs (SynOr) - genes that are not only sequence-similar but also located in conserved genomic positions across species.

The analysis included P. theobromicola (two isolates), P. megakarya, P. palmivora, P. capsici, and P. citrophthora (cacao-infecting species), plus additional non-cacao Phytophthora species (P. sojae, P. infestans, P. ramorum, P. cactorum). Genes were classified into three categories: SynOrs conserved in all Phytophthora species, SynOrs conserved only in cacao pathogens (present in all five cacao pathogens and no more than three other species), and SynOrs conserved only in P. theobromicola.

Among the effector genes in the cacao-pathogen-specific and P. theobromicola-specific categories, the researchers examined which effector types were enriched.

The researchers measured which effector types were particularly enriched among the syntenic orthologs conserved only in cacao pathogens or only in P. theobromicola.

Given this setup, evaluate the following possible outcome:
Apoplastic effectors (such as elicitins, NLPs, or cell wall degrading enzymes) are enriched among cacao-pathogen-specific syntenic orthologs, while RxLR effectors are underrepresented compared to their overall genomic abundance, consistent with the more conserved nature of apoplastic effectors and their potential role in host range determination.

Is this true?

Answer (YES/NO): NO